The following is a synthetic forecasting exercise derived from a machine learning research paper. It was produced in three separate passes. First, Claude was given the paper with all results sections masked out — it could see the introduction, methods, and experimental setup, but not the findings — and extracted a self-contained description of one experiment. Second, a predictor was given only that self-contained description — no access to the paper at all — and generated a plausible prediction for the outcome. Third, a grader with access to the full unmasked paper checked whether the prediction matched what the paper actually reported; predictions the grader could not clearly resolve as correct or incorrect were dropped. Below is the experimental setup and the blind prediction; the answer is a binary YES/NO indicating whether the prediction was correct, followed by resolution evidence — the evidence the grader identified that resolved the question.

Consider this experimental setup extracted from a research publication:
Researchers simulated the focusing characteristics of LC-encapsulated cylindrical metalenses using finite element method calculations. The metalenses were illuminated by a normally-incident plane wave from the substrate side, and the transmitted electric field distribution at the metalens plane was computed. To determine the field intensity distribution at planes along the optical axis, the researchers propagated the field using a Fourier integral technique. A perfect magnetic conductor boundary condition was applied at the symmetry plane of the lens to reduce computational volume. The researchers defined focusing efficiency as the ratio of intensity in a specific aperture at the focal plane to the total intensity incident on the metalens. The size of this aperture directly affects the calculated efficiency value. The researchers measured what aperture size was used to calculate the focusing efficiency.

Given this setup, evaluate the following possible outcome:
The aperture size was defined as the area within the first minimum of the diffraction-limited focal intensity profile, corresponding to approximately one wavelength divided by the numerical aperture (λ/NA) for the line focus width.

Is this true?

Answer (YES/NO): NO